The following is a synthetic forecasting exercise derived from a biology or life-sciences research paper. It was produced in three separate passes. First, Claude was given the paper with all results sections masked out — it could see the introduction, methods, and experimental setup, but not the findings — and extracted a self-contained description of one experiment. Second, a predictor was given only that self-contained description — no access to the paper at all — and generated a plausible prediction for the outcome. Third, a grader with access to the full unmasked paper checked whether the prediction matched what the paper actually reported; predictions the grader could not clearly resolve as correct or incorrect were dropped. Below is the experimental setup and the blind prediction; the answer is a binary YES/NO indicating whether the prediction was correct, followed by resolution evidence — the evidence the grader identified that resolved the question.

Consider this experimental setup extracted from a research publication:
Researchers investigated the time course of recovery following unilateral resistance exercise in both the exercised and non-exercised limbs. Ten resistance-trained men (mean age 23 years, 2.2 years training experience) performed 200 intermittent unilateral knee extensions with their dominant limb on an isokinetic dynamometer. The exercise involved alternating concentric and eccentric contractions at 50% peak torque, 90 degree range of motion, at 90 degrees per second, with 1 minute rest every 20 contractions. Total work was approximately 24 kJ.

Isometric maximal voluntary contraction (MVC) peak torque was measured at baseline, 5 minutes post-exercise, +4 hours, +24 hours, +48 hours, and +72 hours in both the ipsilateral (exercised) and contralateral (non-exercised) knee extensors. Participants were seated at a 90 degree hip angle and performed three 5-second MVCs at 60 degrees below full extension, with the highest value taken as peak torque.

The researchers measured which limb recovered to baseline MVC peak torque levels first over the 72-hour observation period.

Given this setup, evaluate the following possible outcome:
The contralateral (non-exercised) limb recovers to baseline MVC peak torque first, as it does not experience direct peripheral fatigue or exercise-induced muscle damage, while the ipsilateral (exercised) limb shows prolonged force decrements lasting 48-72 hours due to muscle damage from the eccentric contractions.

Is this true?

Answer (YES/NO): YES